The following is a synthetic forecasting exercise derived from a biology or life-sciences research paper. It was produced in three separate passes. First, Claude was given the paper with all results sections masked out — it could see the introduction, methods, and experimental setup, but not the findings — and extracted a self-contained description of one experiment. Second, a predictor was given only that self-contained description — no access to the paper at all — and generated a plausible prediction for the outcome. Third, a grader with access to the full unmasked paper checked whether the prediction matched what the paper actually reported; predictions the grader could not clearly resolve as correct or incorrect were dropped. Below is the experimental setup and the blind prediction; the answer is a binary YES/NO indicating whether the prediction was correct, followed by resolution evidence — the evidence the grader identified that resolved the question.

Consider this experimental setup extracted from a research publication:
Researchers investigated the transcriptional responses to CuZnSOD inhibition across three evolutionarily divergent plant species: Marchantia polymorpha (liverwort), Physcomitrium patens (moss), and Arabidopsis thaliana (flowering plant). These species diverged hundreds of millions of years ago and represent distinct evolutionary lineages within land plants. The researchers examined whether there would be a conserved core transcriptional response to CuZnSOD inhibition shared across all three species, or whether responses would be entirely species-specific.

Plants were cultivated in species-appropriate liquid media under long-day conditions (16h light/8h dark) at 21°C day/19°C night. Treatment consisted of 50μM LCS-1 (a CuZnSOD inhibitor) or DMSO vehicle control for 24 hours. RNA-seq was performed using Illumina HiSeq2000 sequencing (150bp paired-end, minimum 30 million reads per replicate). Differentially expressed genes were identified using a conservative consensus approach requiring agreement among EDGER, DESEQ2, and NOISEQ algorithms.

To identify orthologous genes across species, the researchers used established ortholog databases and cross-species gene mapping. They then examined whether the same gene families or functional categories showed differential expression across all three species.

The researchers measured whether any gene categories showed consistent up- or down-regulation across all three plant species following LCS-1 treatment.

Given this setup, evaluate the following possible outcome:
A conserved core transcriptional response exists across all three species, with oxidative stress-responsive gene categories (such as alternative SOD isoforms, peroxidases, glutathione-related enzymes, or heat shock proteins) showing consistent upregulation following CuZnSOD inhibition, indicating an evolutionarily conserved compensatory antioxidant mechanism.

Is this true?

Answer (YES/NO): YES